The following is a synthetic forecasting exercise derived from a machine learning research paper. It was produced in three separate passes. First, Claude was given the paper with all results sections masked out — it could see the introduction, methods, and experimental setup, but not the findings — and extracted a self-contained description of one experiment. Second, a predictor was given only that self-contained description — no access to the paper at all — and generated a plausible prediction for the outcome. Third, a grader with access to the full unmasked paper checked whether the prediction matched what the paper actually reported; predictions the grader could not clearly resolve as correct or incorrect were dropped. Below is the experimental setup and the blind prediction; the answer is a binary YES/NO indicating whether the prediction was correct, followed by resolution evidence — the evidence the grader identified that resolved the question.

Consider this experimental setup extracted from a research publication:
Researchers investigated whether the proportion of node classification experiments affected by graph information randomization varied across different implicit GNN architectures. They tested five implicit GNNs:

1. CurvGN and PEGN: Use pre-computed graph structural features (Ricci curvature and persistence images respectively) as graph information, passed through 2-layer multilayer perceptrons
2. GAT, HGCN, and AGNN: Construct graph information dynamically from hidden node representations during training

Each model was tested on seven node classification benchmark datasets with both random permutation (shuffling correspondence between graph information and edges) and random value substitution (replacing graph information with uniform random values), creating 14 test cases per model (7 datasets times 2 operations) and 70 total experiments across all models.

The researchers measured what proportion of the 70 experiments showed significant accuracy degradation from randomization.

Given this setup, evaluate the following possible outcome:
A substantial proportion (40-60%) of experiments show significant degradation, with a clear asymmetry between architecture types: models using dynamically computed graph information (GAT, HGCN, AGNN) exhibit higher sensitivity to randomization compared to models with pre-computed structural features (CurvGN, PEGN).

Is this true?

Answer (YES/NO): NO